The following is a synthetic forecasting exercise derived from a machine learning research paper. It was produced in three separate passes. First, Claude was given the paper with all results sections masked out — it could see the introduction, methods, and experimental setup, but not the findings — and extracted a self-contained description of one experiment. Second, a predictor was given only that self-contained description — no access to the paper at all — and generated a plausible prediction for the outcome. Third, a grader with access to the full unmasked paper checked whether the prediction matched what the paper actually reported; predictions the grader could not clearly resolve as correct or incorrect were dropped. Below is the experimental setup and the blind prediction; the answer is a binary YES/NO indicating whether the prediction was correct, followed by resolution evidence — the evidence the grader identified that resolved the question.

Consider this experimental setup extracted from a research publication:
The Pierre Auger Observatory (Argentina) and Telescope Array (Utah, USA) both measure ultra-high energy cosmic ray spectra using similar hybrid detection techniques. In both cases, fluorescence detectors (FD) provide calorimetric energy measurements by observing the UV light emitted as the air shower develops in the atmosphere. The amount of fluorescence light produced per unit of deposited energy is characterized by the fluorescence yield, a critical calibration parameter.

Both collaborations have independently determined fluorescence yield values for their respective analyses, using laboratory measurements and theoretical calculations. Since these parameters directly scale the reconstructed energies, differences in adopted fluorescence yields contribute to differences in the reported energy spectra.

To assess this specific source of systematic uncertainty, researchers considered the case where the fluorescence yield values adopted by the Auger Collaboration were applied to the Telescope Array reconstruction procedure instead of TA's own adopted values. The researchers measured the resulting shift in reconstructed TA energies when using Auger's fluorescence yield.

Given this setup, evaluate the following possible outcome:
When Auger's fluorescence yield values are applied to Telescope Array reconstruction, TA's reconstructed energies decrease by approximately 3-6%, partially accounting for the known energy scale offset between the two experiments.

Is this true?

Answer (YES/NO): NO